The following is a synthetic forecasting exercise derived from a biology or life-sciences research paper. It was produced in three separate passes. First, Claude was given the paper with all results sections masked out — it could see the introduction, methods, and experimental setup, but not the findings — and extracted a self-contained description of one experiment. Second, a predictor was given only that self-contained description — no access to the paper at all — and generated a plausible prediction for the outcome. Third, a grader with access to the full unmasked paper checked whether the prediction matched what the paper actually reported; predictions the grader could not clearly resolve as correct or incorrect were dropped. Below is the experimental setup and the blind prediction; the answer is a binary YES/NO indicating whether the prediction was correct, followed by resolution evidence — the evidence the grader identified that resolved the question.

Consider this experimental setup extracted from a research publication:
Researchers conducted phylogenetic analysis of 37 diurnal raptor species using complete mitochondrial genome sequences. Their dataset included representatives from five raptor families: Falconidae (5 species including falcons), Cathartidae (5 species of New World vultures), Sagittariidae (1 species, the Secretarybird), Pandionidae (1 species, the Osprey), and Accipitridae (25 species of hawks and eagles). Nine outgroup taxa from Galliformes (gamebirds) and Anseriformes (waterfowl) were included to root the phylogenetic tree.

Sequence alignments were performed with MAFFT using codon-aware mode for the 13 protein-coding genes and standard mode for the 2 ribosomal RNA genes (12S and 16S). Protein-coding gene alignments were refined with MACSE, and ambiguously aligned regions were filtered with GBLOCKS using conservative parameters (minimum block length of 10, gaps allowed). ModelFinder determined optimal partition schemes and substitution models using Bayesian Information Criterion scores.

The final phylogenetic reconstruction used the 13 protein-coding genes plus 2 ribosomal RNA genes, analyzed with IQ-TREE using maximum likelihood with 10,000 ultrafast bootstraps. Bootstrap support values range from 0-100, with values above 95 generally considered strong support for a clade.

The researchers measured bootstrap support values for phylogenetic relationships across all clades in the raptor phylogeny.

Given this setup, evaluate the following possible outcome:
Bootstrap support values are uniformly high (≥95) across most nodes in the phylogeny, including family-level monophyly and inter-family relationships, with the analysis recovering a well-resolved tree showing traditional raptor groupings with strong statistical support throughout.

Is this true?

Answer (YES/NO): NO